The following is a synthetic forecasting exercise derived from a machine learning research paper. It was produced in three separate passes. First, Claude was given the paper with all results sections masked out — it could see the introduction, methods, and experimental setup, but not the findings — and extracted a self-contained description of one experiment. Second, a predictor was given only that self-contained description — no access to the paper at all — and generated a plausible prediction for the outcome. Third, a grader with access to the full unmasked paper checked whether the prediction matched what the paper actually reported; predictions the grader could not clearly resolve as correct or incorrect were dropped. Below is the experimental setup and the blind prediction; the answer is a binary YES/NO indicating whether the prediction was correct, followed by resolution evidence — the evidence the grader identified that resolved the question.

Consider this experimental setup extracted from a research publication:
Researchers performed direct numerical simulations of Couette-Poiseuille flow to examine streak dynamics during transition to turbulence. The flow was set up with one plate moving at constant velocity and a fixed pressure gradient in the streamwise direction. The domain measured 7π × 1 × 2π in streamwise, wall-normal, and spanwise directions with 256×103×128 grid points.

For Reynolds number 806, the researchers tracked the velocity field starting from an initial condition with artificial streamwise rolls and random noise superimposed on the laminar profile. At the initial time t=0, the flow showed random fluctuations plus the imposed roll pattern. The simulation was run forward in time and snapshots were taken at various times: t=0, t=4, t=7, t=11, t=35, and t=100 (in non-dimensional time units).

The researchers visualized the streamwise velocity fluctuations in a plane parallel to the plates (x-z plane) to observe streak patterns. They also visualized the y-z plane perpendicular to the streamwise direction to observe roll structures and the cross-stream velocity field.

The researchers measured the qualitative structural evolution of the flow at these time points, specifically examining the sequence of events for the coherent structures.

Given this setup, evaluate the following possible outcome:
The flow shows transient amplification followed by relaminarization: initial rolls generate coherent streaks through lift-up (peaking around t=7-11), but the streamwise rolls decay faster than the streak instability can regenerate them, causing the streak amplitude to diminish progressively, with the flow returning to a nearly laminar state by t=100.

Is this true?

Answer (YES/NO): NO